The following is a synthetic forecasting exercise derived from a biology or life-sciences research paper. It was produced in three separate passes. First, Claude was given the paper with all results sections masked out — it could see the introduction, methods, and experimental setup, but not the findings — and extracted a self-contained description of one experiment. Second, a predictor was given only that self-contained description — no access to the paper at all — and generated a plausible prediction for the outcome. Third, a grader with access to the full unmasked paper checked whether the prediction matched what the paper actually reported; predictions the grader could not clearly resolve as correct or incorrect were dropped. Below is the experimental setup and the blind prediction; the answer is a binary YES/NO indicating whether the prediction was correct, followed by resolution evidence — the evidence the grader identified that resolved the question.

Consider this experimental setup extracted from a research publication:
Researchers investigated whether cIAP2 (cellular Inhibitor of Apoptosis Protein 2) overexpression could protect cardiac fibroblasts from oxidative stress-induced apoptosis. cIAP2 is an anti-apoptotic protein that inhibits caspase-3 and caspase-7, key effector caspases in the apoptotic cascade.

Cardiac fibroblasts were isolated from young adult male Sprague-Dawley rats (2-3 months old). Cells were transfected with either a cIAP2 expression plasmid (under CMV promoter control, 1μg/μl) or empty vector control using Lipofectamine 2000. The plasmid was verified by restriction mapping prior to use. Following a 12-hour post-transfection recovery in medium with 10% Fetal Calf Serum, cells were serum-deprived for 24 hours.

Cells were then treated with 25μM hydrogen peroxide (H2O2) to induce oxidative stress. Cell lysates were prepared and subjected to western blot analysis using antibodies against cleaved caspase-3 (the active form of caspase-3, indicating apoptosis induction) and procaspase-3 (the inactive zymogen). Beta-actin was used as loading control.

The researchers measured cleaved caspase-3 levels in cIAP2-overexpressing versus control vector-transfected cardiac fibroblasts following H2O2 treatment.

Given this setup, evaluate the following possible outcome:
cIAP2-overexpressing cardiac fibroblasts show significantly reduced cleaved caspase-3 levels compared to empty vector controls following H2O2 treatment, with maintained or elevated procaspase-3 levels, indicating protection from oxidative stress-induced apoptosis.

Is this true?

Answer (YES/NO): YES